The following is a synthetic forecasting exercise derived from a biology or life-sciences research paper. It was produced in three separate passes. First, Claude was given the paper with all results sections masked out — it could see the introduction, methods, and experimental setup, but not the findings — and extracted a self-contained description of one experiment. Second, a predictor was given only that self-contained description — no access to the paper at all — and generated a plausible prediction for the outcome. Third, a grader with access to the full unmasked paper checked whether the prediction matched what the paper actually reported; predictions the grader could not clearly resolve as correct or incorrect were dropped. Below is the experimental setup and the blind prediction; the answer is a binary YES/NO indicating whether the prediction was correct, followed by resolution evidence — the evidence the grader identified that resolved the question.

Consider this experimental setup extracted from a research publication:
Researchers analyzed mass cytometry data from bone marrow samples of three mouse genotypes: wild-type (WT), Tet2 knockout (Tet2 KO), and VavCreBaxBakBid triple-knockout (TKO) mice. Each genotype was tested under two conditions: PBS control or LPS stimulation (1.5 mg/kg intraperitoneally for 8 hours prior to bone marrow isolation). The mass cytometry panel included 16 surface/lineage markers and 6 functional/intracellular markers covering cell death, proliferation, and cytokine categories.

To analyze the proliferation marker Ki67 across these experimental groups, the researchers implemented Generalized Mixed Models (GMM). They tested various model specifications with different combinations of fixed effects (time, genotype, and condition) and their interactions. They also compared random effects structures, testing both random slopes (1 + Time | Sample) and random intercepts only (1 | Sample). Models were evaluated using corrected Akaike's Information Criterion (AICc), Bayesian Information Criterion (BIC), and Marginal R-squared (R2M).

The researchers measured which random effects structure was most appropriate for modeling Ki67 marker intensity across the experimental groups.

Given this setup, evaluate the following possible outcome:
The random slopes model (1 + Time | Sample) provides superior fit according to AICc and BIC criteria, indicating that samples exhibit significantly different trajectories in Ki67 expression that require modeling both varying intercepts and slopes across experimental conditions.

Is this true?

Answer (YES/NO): NO